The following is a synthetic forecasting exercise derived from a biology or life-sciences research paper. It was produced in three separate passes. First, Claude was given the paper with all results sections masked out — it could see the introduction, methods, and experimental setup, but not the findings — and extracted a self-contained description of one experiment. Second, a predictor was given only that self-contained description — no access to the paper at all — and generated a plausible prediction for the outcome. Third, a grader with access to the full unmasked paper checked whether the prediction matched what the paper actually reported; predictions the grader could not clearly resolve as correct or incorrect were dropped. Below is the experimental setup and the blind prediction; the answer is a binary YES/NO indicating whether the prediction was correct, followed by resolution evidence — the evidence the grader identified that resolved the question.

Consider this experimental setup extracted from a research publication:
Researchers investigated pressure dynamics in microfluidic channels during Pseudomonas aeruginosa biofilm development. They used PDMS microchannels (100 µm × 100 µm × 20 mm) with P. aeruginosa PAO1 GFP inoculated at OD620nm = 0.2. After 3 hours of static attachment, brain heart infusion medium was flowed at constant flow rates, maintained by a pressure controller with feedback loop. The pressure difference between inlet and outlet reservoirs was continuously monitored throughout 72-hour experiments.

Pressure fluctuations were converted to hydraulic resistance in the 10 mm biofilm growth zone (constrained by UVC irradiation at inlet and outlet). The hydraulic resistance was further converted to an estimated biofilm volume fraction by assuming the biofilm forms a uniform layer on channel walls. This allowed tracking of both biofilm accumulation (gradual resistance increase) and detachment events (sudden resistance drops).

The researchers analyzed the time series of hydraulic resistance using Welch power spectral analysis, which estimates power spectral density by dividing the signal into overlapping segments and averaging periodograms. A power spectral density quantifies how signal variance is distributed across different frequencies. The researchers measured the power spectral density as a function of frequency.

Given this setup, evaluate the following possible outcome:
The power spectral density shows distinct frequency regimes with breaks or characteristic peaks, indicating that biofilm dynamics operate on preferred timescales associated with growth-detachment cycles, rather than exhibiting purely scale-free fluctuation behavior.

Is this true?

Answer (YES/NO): NO